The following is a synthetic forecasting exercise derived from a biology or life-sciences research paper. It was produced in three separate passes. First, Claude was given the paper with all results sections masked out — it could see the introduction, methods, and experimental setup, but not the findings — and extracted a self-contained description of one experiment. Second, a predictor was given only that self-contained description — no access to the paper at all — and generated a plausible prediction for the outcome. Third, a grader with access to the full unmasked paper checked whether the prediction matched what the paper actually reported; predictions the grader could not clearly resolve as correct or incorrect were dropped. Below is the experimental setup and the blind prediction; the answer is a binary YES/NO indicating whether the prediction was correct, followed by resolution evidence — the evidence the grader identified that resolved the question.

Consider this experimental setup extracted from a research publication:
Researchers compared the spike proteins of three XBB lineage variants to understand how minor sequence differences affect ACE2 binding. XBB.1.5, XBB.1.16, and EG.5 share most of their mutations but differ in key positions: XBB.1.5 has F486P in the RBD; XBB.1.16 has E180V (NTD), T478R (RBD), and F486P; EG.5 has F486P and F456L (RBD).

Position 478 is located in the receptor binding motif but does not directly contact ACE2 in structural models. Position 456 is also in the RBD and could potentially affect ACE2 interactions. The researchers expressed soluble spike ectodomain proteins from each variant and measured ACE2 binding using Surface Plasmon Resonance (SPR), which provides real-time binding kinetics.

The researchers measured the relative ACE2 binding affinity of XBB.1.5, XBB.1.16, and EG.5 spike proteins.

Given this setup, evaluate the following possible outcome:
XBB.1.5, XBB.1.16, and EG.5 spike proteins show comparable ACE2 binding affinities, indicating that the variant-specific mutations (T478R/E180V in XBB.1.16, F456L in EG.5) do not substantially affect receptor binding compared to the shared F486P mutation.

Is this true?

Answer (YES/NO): NO